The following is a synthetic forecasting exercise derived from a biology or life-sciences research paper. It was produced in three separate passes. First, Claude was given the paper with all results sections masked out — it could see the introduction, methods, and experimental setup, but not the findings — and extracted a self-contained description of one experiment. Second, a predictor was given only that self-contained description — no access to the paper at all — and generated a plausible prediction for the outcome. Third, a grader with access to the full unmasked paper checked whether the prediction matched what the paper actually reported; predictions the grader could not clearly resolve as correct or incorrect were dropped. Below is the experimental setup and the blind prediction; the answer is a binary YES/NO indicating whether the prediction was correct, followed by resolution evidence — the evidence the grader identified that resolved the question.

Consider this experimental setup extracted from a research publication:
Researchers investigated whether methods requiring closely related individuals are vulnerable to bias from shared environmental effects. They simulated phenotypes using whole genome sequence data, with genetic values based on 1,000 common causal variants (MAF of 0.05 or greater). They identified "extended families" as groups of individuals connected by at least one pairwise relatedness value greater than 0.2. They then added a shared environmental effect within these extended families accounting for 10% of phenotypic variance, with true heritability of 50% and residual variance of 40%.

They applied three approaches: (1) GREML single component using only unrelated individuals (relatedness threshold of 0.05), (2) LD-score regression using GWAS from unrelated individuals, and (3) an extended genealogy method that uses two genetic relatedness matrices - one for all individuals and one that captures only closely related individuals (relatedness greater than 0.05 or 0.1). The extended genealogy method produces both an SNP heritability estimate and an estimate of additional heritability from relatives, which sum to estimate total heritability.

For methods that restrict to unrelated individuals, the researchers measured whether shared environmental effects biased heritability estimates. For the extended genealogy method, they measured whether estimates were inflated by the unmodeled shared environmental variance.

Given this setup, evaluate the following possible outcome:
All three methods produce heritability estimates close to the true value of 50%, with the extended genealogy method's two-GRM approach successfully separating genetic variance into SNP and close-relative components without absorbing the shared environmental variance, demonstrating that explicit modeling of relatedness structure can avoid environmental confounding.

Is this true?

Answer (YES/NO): NO